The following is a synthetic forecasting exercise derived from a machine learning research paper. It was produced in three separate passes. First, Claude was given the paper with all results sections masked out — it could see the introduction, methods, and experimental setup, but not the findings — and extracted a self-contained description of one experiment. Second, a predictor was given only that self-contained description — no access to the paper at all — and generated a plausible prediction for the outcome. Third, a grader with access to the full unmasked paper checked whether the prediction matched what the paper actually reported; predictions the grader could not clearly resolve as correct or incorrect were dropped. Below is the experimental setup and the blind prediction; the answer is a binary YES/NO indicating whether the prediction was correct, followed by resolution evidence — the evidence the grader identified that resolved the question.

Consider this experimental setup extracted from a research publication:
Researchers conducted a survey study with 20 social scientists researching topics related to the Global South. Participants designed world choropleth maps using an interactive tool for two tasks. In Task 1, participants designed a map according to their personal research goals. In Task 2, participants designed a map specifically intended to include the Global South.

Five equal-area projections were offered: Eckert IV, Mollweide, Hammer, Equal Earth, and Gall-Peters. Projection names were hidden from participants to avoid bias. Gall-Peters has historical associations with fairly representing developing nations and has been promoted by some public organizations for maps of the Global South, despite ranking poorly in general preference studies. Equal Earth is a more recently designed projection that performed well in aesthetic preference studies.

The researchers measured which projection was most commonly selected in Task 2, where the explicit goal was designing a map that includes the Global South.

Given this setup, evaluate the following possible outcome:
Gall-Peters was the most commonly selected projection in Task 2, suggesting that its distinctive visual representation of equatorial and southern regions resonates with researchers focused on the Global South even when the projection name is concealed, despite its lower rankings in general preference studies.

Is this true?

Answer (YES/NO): YES